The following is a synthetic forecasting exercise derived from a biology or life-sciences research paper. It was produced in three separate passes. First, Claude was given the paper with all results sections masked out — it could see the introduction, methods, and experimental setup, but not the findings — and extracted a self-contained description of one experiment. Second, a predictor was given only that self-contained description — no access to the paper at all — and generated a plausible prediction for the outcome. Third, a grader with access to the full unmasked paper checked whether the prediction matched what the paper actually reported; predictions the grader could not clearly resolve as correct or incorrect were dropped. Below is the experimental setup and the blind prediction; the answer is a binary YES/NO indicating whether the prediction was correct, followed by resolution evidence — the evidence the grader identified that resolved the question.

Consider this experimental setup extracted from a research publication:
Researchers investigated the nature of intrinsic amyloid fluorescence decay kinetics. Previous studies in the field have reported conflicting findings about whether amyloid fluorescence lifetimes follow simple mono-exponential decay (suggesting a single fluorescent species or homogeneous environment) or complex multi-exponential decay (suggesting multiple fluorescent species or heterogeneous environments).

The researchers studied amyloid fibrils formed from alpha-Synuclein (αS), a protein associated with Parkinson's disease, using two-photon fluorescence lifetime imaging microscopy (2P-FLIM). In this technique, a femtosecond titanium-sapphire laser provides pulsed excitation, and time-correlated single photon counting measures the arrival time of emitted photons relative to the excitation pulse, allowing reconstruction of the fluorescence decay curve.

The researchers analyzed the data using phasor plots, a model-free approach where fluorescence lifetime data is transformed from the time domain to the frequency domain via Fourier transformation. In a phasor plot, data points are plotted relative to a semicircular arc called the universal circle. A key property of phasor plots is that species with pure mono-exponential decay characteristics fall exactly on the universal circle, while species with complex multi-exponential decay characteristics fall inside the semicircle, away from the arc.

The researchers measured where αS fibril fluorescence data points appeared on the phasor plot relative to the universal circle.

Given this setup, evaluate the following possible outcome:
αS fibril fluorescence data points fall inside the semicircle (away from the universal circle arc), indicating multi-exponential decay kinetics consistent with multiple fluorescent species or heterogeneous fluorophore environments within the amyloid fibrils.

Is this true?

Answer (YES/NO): YES